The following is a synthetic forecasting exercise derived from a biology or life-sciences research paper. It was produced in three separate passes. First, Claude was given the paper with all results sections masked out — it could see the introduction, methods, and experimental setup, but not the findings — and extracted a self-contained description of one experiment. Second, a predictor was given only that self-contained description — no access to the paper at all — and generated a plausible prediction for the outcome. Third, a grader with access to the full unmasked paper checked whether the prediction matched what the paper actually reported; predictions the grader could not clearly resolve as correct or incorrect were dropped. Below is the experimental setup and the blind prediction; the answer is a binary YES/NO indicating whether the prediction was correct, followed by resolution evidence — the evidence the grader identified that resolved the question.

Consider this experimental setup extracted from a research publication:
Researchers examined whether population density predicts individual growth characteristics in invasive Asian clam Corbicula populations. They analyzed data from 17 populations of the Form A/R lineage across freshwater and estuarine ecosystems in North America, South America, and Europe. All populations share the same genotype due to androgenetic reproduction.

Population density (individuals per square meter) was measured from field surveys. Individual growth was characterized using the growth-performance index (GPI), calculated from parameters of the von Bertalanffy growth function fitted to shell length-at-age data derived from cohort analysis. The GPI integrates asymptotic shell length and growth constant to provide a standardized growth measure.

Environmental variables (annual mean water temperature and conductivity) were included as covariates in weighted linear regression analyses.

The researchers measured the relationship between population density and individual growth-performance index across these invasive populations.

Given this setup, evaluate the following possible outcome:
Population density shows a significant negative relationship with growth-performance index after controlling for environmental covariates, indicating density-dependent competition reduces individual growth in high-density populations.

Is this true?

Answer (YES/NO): NO